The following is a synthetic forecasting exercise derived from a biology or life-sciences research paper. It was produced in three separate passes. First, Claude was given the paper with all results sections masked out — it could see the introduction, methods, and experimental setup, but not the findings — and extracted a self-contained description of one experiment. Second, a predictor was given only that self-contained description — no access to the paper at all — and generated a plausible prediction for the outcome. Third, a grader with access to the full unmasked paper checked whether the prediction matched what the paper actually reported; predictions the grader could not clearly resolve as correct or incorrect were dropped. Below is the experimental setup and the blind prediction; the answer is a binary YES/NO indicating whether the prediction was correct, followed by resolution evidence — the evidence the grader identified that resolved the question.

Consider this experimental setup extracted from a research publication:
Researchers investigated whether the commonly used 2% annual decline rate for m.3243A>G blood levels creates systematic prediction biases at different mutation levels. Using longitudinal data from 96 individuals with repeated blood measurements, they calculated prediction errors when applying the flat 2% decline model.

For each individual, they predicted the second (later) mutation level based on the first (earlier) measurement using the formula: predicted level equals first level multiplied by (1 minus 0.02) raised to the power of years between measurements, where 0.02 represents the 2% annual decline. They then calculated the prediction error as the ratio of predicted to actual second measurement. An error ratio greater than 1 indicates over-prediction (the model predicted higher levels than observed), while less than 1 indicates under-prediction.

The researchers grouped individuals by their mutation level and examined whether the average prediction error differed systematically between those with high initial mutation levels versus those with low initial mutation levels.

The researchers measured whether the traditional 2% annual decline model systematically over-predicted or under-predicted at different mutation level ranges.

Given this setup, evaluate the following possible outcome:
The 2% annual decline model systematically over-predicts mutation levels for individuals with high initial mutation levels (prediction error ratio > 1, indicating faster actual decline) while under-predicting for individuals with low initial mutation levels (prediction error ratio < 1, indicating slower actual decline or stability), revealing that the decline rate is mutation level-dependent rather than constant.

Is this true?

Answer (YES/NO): YES